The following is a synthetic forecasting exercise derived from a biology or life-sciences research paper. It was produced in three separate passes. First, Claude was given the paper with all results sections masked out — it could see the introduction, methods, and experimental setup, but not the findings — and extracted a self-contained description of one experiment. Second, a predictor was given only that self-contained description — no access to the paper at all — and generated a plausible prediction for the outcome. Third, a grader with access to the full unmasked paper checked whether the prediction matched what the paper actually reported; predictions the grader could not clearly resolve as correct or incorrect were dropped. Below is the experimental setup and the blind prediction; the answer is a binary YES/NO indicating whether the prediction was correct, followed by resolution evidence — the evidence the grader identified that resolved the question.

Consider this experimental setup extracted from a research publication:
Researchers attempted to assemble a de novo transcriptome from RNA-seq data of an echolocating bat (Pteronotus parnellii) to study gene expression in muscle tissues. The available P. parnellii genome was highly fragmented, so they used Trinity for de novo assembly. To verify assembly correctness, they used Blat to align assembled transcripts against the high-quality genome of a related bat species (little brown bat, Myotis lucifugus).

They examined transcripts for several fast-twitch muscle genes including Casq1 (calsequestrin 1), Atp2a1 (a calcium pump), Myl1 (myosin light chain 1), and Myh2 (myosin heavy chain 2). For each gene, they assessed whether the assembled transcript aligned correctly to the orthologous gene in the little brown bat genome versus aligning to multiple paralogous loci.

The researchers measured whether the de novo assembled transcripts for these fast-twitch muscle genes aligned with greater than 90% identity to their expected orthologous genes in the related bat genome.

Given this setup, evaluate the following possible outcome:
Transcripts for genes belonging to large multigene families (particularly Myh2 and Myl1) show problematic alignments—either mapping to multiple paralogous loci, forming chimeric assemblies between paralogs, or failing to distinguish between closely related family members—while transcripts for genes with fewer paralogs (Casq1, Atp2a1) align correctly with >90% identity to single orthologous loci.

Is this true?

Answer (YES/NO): NO